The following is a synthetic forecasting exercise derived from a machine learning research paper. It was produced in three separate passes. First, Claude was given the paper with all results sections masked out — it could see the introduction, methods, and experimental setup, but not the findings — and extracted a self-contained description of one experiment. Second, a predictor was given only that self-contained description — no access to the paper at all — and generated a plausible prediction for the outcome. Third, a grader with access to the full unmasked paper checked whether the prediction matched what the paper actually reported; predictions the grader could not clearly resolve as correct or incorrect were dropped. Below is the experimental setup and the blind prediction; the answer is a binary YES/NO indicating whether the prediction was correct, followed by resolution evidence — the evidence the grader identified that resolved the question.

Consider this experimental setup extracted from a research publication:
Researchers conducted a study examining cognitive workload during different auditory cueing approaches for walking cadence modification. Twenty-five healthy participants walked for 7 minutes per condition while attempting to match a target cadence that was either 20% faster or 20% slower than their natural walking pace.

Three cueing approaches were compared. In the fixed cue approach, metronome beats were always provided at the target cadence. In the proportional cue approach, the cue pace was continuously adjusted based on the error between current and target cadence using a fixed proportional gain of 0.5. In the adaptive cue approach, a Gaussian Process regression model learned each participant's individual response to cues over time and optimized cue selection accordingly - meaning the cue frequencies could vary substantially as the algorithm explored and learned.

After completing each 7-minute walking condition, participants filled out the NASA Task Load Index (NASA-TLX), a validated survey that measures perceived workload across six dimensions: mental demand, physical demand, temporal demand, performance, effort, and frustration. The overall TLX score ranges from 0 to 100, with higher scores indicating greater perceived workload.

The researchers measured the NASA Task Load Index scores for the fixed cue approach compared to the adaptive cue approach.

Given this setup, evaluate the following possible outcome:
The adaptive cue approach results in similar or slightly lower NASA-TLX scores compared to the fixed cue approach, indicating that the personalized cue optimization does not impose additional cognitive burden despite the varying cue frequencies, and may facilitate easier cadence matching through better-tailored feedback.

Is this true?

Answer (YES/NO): NO